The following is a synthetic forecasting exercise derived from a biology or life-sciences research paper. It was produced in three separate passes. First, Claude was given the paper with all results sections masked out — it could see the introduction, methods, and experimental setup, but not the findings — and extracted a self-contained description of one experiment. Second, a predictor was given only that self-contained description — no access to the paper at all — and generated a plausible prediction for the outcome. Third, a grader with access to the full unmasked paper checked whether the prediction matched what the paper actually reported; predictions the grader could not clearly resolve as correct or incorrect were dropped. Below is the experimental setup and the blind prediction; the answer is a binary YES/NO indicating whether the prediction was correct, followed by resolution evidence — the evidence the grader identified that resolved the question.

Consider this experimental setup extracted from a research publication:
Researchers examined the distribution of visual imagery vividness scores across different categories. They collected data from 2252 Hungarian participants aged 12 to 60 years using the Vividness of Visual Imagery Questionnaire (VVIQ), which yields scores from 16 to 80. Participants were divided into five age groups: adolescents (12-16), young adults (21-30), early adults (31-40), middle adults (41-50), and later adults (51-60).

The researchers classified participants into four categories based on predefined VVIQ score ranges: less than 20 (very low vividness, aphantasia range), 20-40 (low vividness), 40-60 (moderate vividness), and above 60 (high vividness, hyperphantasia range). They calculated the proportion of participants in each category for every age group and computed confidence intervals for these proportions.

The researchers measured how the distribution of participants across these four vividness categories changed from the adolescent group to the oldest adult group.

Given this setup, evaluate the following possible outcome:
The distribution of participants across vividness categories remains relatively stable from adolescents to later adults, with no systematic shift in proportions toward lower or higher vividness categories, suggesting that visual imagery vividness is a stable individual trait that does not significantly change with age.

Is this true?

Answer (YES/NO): NO